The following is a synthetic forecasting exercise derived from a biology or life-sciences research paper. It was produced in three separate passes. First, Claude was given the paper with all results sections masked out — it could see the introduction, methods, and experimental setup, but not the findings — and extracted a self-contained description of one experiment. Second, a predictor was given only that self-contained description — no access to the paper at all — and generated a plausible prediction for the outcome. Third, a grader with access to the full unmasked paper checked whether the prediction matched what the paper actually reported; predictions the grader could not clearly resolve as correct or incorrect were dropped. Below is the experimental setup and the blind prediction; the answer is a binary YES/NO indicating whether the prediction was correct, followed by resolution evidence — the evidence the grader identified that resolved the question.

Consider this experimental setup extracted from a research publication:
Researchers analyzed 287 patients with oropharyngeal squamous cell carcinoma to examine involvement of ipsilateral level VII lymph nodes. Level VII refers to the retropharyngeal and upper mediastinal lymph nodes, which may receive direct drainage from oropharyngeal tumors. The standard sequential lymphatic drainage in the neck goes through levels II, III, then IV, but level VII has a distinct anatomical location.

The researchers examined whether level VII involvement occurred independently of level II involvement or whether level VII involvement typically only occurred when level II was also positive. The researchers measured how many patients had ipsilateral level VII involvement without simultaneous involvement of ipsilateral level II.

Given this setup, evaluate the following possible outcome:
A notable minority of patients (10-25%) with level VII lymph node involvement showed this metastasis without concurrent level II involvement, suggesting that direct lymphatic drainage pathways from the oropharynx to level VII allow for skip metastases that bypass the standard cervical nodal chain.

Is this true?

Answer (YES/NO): YES